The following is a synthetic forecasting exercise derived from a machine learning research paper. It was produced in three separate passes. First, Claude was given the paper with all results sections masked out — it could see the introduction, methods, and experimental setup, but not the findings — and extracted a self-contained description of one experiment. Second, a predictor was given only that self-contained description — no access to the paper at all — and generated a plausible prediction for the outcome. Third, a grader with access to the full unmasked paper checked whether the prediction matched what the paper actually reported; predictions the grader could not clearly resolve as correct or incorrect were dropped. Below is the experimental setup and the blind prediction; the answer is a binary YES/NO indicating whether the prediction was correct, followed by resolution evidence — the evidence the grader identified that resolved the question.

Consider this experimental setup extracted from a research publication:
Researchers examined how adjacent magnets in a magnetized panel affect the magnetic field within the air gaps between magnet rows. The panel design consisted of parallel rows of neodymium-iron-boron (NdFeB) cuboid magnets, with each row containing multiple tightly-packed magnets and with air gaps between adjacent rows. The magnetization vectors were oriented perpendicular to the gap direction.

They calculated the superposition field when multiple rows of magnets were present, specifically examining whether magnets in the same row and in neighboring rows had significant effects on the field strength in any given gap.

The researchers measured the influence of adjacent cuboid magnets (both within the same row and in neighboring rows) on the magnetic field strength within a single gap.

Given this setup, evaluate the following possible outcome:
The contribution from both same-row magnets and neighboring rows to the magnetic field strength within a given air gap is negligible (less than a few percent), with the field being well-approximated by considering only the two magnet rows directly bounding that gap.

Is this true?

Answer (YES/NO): NO